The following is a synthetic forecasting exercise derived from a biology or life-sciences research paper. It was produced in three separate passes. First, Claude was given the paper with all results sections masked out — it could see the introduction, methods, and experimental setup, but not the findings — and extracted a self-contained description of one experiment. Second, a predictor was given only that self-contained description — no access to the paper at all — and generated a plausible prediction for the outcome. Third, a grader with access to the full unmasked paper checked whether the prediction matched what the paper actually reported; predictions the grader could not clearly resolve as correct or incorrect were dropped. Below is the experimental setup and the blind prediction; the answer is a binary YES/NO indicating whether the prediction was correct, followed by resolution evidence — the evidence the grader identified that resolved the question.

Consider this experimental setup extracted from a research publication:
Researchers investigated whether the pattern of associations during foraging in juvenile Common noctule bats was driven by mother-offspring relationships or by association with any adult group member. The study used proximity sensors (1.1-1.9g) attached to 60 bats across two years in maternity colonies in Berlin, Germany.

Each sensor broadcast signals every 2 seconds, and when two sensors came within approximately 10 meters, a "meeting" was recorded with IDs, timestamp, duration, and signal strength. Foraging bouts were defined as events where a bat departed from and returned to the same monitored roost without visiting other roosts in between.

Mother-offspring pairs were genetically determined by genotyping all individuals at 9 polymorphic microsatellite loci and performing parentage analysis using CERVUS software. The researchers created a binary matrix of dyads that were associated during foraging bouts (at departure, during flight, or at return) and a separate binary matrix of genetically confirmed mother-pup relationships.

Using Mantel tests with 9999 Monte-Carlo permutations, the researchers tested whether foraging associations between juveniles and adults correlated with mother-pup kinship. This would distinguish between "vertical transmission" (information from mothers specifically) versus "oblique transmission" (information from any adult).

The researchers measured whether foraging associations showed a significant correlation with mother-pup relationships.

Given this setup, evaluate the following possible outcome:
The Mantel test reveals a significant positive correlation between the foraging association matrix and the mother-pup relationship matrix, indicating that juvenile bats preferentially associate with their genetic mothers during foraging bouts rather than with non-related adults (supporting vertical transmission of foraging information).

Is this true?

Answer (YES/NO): NO